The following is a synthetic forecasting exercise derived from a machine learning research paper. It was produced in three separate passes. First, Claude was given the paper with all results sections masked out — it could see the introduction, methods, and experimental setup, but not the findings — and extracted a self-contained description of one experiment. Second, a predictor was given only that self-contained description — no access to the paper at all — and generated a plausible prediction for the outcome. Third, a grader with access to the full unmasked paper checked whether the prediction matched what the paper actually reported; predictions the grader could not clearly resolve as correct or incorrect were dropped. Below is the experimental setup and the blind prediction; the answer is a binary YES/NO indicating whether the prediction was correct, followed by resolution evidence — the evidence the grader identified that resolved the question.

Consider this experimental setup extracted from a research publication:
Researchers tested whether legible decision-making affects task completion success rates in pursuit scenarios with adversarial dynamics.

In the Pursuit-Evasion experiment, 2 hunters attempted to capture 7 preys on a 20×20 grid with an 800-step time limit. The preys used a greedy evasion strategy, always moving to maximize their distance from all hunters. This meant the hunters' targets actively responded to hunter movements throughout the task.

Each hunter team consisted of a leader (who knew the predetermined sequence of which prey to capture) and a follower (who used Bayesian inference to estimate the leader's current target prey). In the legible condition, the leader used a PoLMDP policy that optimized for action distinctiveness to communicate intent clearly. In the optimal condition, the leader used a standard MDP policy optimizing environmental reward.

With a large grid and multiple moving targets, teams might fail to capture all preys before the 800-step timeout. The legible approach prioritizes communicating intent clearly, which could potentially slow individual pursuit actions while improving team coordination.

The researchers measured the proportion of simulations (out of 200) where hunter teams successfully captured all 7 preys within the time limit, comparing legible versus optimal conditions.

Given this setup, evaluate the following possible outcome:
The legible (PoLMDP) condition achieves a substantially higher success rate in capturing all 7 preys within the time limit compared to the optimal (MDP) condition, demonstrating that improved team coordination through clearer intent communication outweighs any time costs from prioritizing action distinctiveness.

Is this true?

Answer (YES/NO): NO